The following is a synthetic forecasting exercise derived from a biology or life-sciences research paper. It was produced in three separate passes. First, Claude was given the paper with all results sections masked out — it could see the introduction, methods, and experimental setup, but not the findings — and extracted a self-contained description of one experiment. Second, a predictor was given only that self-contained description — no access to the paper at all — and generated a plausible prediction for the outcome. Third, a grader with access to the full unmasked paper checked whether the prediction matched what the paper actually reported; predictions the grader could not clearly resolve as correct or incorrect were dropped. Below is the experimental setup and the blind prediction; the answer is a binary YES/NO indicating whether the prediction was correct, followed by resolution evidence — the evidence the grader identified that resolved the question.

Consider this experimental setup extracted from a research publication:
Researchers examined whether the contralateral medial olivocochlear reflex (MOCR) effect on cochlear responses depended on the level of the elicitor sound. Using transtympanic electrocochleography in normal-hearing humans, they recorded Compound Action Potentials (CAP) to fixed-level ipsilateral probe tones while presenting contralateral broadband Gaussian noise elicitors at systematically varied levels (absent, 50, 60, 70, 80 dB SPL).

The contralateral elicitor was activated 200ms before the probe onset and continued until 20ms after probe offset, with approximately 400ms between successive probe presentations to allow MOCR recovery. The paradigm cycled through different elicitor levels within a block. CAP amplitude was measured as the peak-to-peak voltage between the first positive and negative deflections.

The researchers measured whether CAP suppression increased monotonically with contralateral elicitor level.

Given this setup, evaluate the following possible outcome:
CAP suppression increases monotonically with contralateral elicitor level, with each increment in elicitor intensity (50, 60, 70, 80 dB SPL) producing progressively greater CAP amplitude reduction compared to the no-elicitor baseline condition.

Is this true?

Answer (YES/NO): NO